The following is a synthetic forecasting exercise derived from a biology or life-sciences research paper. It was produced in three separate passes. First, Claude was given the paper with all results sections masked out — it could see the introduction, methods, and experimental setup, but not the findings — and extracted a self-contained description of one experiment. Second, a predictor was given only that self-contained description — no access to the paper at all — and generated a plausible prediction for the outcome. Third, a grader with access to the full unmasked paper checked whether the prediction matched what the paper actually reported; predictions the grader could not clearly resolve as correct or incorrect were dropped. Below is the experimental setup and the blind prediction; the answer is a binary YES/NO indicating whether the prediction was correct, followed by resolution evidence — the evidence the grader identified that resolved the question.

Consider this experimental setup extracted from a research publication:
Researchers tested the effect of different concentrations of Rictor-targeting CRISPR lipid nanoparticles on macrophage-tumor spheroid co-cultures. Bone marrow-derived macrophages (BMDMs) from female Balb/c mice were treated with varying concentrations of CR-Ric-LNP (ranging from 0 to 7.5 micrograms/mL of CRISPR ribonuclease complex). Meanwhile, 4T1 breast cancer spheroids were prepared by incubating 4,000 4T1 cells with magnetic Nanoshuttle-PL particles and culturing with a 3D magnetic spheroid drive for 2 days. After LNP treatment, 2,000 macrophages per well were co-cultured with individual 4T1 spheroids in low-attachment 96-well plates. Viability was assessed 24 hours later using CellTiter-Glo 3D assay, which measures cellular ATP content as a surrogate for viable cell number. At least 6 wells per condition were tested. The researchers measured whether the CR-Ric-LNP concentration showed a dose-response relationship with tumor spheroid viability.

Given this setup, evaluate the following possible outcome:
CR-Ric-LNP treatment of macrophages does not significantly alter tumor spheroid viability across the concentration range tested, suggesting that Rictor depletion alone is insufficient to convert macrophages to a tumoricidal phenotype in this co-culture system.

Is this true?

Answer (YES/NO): NO